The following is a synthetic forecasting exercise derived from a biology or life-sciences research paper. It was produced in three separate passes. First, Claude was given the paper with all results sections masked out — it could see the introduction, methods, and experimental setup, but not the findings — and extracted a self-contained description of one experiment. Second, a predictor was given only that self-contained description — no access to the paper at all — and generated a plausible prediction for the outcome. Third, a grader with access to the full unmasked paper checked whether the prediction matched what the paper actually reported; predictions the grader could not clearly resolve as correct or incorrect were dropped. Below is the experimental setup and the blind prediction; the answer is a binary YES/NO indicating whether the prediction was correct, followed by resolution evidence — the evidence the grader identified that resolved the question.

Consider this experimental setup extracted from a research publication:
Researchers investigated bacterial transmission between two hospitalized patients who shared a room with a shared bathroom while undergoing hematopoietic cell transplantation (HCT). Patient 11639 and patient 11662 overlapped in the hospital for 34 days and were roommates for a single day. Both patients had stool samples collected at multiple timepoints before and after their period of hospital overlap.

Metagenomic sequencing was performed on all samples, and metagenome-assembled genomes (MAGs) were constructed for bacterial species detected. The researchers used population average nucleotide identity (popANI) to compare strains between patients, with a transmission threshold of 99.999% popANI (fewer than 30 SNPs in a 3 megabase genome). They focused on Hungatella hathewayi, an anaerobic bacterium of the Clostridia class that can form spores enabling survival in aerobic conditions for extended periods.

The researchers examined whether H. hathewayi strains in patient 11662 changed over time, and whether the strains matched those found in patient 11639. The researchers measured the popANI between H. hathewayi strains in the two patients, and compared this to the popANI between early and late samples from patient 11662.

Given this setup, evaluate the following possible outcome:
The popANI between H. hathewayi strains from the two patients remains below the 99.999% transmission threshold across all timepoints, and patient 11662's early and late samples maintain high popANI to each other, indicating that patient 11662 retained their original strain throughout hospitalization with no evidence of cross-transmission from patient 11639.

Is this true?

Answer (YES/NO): NO